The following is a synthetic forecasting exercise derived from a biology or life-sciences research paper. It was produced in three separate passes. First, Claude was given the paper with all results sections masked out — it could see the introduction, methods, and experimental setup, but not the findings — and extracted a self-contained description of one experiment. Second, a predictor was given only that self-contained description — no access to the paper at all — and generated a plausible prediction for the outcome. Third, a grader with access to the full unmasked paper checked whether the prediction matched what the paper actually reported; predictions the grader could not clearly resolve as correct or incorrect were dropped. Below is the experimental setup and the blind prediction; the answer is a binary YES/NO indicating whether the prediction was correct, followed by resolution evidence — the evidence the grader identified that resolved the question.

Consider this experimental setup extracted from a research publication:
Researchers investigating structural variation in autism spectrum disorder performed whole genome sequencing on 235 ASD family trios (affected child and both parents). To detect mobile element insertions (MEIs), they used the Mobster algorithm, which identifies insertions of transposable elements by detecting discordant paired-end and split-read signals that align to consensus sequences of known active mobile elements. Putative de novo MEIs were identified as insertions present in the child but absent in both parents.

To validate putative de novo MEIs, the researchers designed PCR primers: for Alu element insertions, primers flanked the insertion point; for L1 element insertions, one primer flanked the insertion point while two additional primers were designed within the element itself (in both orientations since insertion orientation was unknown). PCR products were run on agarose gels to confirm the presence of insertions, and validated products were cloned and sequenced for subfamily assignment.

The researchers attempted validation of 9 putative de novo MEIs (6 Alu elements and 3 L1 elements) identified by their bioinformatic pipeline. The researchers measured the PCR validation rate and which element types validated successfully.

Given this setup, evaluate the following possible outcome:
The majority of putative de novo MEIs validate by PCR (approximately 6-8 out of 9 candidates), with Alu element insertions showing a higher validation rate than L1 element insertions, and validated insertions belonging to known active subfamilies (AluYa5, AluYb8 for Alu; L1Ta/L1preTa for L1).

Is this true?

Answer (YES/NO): NO